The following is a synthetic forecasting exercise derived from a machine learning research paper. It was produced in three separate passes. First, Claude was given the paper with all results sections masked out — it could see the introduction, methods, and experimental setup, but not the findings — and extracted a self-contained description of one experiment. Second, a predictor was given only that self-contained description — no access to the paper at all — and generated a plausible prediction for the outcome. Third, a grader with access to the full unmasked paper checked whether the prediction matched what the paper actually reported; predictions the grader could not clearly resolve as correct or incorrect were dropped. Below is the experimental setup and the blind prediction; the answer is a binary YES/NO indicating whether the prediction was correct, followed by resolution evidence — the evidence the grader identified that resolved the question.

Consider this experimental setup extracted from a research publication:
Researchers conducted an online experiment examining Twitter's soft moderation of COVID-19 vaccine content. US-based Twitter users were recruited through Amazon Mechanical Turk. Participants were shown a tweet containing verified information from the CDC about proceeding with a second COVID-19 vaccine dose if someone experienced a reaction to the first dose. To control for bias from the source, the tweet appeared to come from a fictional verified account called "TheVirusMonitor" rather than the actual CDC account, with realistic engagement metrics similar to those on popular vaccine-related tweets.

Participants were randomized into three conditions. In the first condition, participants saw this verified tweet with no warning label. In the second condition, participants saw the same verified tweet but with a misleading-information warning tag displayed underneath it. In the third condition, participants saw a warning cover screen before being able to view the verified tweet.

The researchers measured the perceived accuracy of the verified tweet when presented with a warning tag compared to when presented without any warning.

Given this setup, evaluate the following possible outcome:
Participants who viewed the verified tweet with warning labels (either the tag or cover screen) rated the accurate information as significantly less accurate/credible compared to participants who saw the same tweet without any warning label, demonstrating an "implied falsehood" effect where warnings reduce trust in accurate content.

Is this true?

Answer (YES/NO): NO